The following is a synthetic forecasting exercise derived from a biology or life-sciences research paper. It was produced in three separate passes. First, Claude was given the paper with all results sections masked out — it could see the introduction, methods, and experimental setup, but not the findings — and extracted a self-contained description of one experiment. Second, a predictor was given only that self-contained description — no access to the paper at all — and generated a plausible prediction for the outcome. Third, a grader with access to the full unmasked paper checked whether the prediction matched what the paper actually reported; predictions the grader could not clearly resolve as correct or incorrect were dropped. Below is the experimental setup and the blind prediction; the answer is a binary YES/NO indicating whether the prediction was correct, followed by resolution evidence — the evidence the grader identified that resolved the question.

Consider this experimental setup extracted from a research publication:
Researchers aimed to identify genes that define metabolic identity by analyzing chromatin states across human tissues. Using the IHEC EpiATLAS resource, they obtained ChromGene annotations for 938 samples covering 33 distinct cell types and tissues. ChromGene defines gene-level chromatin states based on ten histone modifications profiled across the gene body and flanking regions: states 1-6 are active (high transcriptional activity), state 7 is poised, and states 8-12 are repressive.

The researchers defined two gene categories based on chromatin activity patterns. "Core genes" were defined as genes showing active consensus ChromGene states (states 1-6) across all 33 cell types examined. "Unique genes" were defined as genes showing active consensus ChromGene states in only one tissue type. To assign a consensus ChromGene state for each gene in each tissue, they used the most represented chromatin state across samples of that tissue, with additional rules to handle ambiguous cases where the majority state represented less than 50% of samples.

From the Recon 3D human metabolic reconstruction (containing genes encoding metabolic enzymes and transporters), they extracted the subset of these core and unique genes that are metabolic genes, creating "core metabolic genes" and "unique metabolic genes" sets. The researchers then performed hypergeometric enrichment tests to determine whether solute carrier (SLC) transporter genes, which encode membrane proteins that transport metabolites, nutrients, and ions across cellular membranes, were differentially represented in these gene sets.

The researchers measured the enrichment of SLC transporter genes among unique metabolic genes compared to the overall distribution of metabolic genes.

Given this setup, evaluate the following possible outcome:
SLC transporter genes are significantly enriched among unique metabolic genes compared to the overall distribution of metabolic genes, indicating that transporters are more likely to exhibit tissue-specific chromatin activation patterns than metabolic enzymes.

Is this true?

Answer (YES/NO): YES